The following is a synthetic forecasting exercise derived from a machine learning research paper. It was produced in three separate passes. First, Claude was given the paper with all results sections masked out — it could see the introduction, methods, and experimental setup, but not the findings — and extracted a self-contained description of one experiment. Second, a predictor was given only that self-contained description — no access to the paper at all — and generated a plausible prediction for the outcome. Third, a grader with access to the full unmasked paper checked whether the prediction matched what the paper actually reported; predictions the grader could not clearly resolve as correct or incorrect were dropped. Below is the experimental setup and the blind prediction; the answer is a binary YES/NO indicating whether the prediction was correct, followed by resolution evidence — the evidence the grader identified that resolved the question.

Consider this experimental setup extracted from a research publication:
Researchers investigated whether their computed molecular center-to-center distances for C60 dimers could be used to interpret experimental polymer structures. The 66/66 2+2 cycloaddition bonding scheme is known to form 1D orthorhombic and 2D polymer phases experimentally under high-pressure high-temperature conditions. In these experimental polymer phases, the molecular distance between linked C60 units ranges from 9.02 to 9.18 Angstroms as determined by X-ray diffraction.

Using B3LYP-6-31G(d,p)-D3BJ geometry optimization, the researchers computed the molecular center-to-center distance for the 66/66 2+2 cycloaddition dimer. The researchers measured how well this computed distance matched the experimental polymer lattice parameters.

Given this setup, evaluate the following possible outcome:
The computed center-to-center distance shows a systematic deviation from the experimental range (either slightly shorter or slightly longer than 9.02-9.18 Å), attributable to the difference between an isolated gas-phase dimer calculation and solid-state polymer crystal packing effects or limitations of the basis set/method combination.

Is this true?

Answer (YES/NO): NO